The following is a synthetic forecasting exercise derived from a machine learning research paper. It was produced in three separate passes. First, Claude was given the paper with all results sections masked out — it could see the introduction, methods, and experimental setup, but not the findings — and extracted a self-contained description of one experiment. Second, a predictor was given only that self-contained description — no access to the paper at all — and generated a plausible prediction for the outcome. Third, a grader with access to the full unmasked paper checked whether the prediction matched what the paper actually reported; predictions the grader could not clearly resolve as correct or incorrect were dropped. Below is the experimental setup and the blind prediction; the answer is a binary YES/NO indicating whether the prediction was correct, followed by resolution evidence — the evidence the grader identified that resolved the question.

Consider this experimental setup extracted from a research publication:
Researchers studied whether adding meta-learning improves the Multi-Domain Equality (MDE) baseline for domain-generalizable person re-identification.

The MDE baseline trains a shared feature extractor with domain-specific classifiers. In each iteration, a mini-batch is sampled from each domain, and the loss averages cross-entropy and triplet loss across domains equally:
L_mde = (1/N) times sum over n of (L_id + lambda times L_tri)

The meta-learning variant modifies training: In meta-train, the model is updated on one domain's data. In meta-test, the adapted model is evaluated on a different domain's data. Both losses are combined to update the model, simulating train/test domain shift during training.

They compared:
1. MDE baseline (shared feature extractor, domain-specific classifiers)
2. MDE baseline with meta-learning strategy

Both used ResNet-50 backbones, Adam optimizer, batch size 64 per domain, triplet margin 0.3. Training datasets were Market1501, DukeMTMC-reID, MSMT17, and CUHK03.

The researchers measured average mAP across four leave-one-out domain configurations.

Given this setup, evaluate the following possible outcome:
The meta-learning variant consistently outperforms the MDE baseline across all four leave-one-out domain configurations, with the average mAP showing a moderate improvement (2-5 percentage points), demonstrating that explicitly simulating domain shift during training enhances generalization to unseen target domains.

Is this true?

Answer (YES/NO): NO